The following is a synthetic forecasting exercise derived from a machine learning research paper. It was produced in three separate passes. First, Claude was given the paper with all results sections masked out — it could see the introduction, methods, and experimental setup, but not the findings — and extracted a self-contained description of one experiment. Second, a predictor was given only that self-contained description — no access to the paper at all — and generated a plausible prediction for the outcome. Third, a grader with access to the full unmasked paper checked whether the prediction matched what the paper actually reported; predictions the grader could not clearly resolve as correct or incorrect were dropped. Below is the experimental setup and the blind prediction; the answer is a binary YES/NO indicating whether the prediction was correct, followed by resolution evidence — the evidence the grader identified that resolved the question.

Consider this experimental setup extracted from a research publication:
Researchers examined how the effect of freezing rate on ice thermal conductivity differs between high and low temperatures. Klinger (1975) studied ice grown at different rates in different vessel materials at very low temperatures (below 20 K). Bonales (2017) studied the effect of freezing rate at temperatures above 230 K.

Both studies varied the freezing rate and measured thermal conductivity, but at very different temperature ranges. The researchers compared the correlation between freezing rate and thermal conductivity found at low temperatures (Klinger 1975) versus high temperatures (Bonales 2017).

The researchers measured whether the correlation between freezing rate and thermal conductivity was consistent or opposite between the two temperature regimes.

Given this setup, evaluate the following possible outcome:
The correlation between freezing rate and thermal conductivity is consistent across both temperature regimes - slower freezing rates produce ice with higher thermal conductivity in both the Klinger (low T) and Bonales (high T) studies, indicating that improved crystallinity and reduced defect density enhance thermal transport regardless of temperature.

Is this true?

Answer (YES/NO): NO